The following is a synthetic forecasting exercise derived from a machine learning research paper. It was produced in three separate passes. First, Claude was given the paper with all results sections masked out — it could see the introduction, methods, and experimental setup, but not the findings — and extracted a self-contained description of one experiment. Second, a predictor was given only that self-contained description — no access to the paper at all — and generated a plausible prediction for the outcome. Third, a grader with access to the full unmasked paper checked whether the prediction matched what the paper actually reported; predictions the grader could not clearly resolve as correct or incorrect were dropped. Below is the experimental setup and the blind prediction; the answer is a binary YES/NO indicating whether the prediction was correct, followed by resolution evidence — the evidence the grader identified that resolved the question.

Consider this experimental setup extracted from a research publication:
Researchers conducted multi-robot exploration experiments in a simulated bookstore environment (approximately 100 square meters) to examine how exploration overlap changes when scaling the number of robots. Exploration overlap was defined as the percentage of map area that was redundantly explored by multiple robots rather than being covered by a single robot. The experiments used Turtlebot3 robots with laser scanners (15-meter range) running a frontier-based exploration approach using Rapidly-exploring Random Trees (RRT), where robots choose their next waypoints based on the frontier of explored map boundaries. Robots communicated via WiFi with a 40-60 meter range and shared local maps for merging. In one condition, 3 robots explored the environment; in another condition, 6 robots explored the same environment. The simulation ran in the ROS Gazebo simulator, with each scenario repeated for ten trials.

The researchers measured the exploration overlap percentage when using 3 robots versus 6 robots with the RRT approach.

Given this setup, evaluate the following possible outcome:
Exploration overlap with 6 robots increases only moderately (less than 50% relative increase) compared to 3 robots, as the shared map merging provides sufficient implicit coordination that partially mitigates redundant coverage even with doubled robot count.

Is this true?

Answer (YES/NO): NO